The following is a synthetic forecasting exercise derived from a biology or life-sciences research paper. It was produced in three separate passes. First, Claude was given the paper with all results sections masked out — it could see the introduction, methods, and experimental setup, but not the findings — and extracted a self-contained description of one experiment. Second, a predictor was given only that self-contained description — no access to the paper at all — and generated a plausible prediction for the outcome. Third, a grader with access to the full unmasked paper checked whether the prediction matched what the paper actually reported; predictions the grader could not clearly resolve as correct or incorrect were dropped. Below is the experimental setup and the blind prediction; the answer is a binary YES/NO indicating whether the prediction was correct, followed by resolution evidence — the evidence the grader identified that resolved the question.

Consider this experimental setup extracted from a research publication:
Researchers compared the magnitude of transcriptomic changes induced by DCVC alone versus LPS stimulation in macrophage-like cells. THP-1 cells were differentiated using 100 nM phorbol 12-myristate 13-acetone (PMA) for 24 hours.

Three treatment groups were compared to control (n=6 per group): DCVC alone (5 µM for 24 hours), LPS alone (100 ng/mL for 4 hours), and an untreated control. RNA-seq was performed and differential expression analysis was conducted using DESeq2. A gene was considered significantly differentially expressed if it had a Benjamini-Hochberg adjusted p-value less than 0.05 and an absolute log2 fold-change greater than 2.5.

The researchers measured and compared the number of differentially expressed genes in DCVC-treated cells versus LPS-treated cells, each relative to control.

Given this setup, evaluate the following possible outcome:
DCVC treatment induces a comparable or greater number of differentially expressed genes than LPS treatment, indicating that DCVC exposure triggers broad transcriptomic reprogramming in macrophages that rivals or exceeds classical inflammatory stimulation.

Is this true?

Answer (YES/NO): NO